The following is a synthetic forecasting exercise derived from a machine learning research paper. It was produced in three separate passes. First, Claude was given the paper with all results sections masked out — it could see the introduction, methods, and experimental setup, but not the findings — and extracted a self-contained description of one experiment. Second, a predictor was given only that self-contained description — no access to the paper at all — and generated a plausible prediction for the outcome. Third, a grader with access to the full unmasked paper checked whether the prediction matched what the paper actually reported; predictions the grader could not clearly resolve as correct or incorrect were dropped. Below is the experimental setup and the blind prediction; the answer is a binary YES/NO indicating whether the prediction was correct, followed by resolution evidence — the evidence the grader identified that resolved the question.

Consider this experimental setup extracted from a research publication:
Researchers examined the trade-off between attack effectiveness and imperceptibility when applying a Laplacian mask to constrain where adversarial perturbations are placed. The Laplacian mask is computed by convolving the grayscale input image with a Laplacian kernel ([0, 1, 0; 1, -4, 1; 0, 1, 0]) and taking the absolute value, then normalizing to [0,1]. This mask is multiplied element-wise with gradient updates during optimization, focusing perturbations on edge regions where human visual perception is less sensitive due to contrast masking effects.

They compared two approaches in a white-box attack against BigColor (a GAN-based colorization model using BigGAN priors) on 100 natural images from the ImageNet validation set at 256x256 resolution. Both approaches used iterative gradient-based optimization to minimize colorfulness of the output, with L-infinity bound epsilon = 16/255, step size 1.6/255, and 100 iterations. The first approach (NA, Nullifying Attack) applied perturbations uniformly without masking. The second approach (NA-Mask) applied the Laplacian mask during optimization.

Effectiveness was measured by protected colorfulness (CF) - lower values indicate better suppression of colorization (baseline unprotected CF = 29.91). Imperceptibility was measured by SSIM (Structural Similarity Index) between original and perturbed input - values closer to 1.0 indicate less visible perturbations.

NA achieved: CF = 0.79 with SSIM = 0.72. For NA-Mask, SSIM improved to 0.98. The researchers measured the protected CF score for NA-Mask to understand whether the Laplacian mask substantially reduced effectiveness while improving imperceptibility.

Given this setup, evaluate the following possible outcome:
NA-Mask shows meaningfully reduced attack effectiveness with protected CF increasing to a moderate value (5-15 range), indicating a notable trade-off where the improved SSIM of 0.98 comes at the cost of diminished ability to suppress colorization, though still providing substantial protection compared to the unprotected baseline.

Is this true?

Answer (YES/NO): NO